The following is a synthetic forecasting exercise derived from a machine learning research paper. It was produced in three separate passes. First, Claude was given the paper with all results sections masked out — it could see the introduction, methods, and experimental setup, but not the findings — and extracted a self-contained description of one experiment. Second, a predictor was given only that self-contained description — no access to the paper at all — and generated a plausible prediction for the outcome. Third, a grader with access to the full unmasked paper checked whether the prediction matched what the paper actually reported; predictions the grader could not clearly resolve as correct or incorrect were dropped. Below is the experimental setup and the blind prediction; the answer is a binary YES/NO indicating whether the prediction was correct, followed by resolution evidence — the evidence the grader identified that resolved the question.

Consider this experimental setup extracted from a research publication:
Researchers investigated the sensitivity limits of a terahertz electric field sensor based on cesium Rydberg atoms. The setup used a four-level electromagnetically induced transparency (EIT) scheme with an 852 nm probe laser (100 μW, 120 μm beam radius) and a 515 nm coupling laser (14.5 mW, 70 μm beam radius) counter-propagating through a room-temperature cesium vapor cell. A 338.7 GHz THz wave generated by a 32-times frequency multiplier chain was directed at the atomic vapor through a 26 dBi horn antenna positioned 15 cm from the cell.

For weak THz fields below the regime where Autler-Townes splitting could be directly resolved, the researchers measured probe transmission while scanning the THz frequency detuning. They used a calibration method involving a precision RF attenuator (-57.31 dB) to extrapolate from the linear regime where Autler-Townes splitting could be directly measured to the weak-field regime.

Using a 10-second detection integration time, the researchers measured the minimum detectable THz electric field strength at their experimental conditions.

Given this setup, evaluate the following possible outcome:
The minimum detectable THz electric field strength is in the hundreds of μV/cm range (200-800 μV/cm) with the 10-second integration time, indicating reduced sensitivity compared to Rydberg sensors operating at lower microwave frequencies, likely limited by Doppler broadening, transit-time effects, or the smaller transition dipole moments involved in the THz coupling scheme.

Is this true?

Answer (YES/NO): NO